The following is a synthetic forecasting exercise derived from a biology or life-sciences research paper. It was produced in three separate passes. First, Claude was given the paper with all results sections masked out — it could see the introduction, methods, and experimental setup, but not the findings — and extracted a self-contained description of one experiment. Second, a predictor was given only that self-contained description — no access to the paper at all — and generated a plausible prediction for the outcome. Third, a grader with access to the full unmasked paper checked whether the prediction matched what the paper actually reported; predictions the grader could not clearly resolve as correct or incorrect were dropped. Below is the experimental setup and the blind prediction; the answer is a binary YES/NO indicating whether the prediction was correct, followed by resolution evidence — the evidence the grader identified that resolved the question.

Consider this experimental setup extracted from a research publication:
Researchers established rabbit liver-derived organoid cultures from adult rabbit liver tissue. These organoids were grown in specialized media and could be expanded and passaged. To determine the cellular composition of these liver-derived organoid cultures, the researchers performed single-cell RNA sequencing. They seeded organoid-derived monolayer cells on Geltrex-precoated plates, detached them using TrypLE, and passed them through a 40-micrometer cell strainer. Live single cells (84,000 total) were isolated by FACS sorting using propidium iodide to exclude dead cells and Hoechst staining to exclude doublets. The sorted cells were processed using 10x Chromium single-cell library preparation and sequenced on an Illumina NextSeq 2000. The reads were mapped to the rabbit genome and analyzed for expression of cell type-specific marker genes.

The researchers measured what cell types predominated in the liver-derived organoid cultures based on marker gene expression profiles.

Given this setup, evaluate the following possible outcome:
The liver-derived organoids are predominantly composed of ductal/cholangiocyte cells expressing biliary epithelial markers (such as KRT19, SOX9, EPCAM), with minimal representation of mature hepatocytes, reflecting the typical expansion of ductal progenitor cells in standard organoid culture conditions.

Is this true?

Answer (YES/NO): YES